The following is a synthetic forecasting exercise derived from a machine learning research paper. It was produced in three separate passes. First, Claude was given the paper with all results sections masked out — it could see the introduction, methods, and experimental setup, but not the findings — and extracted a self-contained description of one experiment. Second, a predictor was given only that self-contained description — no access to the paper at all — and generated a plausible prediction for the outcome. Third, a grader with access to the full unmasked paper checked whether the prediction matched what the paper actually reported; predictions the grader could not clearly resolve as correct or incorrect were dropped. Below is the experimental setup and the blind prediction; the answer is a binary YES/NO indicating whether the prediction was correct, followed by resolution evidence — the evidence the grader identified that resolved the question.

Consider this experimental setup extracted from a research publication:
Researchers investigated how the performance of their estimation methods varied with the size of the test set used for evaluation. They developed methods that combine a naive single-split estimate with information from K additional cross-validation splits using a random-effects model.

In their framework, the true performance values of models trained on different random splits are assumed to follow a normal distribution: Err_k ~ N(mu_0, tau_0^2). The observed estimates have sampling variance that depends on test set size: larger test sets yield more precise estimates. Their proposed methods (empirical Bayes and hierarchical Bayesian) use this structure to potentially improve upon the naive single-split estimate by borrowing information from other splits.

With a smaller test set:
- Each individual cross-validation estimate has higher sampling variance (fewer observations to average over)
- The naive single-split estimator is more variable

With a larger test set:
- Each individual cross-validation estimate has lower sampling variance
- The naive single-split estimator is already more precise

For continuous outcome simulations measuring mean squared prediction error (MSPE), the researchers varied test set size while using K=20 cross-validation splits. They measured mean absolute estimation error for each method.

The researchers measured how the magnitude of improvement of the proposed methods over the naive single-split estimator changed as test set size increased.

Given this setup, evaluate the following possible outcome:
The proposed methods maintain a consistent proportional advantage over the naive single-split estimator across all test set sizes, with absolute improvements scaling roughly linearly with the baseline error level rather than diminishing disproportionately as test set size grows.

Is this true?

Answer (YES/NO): NO